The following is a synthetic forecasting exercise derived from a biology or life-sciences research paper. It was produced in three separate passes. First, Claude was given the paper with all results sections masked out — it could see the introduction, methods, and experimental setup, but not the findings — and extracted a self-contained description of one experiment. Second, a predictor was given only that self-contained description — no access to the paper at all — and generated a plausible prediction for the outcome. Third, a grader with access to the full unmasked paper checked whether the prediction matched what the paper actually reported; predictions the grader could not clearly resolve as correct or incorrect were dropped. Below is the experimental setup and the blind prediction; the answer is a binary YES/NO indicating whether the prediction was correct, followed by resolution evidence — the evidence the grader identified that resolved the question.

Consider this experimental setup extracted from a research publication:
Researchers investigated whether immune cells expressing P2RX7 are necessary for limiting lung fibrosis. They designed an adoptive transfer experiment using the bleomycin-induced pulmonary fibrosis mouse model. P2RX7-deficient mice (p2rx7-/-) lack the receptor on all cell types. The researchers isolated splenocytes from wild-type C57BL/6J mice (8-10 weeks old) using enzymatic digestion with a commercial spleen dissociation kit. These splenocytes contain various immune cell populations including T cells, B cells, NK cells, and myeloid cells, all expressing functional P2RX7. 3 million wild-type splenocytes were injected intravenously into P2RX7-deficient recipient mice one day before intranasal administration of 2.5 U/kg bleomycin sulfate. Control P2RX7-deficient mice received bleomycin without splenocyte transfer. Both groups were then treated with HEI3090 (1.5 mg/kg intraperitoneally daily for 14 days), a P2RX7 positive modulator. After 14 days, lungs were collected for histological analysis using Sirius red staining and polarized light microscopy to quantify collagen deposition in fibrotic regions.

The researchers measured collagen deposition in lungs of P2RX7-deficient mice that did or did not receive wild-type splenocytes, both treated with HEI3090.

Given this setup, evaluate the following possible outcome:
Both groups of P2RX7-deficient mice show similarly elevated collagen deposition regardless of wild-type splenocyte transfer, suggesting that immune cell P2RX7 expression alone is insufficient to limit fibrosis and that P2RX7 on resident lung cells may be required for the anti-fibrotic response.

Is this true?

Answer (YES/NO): NO